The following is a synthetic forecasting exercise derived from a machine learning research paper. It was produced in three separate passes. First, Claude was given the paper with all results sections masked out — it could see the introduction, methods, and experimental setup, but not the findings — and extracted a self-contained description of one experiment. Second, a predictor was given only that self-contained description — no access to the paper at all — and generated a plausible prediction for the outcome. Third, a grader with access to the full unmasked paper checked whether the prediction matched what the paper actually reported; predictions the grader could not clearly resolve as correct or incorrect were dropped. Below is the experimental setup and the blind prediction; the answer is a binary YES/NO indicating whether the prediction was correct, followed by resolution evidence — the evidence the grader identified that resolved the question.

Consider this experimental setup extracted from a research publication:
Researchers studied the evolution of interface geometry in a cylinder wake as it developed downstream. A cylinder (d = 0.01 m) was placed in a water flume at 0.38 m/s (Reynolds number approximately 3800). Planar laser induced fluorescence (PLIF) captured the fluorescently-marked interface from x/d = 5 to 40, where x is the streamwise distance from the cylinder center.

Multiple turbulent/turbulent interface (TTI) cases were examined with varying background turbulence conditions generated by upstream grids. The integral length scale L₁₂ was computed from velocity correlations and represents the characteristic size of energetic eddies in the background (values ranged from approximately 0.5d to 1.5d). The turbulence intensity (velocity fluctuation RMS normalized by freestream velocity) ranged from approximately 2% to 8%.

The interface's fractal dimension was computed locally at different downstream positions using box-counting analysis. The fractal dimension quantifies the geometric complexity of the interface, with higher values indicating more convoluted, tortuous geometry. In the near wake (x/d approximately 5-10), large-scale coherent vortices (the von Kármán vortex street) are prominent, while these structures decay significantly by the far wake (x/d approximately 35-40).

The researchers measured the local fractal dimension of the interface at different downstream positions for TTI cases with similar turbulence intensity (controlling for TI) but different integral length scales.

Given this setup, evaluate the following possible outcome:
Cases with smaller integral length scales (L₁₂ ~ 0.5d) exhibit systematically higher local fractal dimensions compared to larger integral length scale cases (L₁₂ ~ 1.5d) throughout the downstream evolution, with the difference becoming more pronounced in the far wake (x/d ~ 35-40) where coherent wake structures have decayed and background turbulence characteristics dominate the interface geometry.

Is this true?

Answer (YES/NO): NO